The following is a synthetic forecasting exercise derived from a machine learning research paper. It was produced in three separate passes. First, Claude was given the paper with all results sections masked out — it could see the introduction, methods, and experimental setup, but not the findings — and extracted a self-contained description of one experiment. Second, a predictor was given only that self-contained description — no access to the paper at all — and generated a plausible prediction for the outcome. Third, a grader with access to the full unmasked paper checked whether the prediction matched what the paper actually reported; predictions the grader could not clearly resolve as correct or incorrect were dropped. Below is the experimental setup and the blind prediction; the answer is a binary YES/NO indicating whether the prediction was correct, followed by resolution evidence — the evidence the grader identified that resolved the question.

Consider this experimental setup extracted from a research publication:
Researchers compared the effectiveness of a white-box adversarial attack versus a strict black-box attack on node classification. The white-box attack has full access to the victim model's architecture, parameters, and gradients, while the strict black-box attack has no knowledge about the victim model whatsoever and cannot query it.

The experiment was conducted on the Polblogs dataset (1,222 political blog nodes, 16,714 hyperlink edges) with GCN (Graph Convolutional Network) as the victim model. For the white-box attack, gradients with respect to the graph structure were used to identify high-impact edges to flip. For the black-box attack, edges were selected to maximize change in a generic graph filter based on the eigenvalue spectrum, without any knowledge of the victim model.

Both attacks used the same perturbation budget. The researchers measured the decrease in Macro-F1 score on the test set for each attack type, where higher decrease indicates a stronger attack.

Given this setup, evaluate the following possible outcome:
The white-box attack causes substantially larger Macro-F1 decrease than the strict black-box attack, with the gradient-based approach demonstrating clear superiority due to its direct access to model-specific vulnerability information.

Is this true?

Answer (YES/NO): NO